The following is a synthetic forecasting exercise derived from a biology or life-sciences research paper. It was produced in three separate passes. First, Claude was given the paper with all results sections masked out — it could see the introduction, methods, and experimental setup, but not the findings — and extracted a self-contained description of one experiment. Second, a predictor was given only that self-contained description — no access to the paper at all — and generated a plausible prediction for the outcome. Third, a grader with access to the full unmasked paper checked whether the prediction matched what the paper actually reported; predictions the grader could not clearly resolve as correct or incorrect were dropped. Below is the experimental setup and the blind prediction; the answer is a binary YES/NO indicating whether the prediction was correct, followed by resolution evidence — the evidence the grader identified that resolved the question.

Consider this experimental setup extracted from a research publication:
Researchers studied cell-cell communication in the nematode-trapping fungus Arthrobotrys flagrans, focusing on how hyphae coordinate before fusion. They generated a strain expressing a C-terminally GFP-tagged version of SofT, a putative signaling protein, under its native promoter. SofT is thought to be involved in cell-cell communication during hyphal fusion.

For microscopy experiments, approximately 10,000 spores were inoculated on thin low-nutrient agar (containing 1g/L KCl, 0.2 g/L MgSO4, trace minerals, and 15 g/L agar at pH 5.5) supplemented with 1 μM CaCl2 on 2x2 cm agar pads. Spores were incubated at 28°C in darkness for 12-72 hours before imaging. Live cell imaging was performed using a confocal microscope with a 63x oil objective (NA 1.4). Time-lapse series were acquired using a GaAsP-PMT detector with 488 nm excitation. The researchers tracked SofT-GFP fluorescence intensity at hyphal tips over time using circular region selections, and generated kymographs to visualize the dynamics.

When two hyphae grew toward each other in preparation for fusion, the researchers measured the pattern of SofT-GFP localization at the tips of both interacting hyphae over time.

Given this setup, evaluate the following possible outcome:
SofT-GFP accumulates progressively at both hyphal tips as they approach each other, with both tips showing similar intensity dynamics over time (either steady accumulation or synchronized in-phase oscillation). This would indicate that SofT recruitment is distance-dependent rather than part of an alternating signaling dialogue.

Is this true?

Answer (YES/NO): NO